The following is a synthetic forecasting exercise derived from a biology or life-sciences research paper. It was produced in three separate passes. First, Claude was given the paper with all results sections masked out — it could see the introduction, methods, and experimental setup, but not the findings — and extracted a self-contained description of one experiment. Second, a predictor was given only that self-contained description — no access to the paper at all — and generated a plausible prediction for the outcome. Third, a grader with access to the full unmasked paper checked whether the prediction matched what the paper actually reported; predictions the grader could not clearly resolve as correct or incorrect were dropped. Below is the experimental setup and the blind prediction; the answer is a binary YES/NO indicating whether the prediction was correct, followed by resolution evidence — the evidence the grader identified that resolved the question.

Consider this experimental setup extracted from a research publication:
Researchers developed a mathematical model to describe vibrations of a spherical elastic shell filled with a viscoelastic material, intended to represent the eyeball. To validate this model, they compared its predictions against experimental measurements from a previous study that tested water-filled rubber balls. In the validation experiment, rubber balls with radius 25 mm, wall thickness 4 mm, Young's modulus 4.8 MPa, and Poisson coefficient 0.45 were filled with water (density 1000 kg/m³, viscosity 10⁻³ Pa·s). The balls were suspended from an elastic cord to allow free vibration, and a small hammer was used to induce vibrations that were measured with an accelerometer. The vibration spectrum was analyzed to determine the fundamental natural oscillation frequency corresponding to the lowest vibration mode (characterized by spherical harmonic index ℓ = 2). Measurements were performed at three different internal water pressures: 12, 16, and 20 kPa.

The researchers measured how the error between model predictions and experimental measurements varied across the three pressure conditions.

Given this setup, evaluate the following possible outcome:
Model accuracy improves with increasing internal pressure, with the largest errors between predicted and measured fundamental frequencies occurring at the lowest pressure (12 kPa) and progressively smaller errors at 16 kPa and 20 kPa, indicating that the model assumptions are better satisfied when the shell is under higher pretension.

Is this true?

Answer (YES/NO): NO